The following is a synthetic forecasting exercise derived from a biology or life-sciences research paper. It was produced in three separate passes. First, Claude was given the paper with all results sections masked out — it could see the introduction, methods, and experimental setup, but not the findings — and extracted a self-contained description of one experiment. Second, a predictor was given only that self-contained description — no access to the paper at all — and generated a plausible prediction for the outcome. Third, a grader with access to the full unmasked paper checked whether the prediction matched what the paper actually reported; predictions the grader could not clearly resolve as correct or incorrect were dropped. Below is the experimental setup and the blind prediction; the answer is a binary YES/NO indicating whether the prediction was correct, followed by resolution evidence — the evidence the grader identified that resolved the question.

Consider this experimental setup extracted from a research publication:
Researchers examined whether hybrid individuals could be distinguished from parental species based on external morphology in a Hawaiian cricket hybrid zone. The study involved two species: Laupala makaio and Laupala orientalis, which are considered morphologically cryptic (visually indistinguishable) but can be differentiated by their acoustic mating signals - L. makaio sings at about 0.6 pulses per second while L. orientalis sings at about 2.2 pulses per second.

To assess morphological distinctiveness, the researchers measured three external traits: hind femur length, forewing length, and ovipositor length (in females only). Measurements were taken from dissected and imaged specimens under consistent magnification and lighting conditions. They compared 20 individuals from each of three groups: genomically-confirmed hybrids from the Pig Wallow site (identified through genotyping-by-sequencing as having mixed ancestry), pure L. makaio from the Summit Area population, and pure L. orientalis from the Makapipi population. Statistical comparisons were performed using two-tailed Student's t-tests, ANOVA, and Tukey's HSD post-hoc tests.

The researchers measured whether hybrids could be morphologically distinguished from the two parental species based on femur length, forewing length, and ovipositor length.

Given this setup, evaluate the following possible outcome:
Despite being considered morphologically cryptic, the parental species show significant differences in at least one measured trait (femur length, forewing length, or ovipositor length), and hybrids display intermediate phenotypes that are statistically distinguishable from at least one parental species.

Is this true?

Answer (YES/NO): NO